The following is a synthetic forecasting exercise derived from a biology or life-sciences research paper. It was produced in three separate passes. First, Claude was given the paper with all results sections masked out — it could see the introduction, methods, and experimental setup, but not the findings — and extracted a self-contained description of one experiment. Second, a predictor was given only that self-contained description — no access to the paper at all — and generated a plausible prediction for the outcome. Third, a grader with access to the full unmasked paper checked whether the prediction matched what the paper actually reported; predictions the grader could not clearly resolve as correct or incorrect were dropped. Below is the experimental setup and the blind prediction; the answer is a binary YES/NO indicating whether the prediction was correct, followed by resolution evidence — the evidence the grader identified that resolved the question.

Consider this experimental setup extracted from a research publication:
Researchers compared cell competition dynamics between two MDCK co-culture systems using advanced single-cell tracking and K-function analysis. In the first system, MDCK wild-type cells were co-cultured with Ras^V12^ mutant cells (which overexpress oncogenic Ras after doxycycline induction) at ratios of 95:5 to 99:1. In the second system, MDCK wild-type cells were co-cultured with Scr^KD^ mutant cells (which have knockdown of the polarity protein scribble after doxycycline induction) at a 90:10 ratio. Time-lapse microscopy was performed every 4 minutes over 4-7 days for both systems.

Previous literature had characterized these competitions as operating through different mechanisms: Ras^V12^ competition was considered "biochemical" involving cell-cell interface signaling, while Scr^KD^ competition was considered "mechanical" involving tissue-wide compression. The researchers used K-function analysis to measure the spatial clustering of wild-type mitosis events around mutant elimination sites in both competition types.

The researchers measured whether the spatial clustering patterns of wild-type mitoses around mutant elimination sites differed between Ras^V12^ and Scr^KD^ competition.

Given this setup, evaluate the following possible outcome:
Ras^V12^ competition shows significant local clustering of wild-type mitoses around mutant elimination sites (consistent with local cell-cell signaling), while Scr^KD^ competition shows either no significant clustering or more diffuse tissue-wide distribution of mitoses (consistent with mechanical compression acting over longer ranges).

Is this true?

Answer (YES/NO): YES